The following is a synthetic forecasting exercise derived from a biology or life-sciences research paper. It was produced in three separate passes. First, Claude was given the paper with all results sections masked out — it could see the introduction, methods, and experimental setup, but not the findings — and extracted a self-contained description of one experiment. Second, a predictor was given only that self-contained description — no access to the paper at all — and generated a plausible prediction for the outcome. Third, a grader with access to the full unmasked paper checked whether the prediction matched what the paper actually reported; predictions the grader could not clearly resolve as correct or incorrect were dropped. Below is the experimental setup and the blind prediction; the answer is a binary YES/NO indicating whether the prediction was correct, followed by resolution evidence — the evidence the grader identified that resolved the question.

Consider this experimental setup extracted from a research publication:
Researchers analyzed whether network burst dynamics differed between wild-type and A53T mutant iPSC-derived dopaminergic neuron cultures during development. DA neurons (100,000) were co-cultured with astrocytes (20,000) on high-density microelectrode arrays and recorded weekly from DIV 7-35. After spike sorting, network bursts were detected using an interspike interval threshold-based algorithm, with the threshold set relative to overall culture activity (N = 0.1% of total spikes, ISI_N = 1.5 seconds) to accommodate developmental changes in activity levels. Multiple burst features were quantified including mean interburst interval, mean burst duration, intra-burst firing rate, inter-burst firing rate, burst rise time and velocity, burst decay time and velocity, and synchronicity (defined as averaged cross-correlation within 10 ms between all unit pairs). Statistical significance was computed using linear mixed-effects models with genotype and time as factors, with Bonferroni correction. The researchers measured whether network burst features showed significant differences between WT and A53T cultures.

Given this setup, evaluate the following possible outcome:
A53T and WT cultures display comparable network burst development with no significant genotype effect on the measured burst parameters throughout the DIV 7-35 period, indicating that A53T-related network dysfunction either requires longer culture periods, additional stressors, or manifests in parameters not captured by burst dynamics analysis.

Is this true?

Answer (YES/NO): NO